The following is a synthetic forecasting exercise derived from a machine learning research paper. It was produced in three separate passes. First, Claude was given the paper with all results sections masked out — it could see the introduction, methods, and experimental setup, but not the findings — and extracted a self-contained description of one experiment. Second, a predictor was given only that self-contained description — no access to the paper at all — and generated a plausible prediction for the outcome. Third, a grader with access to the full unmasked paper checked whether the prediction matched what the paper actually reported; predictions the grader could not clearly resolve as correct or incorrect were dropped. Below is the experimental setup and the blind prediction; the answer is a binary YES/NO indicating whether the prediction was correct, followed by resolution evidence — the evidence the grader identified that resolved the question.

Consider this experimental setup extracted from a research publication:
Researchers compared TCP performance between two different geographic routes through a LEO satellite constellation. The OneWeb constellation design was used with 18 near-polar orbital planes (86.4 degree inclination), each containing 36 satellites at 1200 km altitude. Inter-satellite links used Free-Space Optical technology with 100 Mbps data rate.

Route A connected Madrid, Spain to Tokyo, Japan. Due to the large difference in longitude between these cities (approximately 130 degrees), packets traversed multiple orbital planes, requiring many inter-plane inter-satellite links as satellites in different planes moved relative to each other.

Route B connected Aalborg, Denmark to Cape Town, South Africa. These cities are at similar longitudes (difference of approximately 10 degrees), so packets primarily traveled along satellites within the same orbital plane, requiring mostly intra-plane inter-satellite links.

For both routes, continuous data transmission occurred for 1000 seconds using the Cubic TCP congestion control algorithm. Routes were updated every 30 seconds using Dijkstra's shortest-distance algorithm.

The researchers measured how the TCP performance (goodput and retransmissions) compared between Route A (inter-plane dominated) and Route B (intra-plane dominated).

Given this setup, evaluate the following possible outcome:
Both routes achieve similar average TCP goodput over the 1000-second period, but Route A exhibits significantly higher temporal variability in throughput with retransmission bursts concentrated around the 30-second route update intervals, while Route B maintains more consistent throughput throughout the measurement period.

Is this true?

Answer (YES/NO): YES